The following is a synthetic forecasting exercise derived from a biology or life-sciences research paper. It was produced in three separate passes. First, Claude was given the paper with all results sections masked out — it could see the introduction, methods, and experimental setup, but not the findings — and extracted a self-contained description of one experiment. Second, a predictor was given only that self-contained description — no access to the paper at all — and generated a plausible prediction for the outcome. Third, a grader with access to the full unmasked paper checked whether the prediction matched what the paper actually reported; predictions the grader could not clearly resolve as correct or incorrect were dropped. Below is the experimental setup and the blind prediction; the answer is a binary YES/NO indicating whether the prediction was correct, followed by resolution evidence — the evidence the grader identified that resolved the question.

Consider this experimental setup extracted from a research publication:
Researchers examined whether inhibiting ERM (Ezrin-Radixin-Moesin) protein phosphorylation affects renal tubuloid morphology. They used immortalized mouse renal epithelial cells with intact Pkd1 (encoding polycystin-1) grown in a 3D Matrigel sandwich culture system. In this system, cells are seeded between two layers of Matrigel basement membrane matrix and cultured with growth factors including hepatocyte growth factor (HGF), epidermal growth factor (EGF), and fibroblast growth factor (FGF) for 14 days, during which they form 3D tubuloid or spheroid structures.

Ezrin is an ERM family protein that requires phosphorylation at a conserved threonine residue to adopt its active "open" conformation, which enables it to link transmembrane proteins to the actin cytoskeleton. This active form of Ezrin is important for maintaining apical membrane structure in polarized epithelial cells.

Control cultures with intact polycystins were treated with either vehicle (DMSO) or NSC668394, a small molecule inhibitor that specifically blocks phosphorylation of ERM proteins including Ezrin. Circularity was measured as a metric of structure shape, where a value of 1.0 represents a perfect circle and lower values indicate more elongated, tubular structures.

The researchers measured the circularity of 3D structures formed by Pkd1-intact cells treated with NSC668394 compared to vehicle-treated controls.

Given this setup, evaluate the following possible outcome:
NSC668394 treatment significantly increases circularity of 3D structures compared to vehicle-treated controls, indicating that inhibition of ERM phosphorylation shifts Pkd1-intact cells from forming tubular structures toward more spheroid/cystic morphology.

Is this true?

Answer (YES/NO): YES